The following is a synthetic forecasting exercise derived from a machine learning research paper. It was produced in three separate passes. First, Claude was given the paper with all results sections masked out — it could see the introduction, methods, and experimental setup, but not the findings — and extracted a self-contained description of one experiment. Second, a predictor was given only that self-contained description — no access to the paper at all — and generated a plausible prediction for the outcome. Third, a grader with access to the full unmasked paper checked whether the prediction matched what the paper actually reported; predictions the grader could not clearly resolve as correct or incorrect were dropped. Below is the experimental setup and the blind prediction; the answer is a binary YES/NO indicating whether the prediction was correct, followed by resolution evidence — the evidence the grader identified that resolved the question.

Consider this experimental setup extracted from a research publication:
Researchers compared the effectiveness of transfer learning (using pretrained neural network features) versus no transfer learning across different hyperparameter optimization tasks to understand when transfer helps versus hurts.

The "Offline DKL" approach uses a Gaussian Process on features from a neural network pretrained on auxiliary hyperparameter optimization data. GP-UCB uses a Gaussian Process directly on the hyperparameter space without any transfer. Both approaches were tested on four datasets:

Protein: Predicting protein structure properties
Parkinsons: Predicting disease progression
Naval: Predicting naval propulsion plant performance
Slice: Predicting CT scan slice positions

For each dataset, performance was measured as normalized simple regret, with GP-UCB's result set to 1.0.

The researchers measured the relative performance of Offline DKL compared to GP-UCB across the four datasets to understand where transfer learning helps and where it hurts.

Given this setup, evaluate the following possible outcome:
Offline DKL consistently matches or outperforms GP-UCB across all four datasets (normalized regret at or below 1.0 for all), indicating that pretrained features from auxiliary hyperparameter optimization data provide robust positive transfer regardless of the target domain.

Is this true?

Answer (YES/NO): NO